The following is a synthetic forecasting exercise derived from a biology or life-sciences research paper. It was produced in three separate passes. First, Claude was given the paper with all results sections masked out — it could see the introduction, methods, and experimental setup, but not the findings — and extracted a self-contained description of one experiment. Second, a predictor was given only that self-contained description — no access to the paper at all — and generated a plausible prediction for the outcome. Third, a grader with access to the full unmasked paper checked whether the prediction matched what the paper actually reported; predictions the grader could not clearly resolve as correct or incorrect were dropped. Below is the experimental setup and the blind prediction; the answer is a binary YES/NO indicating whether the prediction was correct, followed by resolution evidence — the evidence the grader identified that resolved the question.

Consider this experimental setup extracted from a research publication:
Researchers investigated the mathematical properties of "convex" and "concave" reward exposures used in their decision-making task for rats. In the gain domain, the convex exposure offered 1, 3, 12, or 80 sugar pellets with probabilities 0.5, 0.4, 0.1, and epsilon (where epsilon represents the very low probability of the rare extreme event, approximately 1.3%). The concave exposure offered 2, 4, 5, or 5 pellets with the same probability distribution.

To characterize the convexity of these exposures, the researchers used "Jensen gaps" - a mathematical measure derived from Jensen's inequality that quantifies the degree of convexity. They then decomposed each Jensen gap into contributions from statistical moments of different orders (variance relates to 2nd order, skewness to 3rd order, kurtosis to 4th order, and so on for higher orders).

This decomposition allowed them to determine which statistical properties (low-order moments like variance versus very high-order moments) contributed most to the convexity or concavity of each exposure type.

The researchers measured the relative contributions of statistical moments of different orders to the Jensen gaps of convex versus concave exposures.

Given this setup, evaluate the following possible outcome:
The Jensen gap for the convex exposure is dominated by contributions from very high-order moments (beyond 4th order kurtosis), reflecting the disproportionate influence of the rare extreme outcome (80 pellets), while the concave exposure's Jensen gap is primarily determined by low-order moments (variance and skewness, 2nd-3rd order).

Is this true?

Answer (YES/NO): YES